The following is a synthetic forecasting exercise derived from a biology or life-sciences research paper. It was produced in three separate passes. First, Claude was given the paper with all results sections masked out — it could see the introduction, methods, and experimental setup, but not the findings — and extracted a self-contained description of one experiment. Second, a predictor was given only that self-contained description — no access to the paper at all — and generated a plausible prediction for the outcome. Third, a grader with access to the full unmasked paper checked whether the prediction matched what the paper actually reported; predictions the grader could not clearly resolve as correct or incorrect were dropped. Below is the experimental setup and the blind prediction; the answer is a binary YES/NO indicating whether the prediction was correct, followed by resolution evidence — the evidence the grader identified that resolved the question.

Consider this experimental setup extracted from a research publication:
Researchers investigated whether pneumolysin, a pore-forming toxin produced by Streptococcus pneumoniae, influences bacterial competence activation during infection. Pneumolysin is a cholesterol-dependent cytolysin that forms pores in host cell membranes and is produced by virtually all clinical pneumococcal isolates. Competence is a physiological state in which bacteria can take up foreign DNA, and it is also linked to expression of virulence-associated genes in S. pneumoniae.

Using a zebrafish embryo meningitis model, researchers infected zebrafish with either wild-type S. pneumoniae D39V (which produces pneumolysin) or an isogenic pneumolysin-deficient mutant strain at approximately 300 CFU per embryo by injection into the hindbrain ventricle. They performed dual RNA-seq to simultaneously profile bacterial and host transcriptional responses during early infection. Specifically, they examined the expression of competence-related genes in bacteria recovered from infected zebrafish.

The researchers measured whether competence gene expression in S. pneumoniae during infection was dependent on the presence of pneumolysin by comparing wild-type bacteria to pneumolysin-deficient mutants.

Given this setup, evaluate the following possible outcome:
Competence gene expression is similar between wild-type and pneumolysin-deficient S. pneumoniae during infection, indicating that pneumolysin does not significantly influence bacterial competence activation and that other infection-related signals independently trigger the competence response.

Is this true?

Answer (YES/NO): NO